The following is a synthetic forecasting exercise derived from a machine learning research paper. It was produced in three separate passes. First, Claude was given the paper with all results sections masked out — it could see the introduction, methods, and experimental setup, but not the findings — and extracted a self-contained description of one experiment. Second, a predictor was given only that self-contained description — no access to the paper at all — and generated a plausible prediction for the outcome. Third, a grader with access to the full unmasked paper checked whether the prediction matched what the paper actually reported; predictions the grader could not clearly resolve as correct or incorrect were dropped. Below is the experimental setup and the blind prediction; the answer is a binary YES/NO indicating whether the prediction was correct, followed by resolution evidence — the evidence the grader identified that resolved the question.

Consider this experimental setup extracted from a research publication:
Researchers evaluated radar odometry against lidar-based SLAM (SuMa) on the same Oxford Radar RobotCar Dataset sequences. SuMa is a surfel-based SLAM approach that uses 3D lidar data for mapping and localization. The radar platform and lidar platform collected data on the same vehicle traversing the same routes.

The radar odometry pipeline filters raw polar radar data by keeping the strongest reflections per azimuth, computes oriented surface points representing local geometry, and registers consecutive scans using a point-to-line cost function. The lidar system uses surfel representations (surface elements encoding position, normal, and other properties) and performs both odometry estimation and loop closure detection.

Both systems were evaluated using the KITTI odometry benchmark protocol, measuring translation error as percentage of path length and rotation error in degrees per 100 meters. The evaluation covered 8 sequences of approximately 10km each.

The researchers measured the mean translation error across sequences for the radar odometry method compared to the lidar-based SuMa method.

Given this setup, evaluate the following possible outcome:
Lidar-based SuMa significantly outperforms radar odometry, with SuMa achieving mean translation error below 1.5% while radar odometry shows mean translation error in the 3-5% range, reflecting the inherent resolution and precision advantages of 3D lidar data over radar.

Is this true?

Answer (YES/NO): NO